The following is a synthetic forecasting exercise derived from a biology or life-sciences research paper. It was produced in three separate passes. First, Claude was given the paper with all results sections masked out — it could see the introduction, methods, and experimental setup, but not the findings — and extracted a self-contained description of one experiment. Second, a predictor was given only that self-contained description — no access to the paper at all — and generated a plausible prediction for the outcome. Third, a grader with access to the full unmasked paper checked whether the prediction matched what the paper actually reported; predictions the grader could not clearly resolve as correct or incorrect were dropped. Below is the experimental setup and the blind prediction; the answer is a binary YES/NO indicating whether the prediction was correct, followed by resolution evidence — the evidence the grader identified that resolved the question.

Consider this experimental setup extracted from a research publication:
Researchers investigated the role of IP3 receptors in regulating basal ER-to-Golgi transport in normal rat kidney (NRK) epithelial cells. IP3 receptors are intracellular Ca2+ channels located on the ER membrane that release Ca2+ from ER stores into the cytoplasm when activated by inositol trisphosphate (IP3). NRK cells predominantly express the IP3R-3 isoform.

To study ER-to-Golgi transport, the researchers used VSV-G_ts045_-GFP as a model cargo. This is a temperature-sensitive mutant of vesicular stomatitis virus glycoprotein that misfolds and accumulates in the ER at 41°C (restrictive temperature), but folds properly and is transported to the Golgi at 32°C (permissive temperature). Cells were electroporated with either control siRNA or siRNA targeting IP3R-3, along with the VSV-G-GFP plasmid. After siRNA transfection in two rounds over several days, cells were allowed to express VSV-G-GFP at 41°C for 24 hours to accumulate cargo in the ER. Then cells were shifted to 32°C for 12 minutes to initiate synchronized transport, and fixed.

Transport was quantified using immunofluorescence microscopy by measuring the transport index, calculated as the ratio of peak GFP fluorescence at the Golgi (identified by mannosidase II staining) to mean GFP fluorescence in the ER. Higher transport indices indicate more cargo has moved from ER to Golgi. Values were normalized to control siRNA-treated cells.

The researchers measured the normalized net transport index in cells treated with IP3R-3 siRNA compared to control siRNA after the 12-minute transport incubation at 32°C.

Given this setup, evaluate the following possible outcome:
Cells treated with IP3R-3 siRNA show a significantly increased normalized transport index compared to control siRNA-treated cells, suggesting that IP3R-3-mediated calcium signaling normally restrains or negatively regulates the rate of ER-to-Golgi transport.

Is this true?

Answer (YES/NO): YES